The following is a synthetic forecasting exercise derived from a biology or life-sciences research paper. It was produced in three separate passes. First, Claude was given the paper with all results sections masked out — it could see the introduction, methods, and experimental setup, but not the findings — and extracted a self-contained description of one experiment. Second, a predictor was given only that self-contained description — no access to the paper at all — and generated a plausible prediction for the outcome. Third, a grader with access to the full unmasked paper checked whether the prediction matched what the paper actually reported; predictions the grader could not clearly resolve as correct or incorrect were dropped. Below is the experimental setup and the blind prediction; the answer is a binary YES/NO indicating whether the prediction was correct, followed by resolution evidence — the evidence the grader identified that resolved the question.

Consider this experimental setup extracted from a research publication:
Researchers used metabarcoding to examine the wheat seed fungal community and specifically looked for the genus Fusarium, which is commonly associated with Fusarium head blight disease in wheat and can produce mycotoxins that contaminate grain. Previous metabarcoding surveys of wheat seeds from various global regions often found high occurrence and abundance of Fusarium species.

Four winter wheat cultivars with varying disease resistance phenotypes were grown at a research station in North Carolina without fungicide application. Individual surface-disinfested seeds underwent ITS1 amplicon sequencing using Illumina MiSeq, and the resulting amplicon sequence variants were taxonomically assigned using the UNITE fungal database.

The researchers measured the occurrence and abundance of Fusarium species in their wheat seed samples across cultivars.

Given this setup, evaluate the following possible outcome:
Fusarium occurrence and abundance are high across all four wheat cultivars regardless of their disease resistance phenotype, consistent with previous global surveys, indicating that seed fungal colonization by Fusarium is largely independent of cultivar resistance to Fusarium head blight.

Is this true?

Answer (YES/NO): NO